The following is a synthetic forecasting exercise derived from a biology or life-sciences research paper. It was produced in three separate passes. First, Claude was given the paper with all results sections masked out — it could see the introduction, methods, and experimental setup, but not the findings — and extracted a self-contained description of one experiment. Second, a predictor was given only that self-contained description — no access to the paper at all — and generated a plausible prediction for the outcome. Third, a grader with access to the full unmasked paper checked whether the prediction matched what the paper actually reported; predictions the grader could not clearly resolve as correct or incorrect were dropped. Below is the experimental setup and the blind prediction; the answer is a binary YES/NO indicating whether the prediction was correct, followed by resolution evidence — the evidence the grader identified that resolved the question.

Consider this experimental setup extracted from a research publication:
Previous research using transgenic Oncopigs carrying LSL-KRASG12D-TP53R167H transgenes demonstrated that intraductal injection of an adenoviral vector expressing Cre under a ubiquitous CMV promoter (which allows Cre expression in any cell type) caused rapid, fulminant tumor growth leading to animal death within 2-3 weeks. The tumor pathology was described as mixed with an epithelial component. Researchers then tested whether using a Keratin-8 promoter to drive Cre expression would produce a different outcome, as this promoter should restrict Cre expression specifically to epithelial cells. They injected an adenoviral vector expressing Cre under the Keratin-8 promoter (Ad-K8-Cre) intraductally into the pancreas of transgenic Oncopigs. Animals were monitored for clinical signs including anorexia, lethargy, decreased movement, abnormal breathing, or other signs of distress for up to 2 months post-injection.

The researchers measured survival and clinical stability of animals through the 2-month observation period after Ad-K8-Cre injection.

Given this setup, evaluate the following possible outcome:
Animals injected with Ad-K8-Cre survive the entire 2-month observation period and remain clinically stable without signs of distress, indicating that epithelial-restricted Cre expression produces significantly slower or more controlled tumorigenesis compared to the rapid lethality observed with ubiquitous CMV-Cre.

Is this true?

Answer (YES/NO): YES